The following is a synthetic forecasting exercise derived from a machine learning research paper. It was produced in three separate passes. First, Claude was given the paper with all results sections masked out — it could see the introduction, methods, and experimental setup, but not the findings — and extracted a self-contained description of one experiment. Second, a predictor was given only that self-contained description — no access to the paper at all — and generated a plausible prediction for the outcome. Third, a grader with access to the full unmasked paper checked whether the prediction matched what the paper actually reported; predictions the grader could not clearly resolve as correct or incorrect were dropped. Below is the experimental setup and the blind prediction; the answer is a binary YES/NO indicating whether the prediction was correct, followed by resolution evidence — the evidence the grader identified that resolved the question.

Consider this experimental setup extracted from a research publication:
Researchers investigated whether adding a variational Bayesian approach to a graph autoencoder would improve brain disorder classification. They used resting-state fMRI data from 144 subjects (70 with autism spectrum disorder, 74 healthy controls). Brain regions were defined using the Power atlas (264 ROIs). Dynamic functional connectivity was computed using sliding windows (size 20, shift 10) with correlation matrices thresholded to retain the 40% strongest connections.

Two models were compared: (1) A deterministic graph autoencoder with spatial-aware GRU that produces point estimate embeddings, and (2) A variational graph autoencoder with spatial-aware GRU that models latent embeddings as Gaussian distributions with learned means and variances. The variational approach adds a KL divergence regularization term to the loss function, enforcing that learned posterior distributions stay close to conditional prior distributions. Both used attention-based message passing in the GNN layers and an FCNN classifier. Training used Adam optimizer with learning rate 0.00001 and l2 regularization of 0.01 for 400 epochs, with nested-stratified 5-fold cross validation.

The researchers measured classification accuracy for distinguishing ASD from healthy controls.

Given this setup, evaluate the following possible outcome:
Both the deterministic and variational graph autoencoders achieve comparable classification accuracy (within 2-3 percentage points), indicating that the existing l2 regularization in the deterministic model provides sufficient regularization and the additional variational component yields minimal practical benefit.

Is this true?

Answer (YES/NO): YES